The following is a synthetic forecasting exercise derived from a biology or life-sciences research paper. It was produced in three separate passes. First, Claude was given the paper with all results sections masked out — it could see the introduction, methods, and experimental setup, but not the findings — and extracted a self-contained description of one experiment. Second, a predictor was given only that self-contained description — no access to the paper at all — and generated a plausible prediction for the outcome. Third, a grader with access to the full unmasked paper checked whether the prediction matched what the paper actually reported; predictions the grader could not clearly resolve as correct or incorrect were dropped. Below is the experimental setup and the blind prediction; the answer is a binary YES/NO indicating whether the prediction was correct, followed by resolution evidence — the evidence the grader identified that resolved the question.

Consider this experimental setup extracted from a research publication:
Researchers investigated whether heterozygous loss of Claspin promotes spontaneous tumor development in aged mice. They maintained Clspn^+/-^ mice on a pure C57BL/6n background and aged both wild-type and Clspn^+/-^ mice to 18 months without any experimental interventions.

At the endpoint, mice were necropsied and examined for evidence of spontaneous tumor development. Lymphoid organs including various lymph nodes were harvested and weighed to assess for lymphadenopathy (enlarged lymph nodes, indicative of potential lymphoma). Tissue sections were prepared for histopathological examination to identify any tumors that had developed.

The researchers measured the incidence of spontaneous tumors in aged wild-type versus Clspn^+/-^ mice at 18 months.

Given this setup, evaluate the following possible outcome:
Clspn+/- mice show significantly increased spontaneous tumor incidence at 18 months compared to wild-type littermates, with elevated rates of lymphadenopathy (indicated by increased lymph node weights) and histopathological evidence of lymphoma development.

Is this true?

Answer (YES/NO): YES